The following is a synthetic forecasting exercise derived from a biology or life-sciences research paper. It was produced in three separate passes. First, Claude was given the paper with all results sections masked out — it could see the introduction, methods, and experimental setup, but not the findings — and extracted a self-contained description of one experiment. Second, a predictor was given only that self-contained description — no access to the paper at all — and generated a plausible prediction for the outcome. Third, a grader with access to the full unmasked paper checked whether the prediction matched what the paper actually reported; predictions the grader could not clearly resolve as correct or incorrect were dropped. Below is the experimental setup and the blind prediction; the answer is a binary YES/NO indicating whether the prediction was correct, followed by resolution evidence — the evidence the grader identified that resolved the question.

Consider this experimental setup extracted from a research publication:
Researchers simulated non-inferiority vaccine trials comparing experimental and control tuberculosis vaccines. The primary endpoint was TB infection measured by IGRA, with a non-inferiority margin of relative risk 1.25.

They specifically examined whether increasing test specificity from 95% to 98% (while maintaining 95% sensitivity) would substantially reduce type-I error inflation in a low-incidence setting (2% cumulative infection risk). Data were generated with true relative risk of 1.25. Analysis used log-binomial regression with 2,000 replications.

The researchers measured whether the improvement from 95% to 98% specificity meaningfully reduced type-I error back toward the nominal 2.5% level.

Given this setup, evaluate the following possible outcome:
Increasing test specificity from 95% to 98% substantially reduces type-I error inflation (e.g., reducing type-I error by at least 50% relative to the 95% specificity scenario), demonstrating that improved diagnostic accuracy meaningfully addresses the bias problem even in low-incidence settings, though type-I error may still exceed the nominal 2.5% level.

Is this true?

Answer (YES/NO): NO